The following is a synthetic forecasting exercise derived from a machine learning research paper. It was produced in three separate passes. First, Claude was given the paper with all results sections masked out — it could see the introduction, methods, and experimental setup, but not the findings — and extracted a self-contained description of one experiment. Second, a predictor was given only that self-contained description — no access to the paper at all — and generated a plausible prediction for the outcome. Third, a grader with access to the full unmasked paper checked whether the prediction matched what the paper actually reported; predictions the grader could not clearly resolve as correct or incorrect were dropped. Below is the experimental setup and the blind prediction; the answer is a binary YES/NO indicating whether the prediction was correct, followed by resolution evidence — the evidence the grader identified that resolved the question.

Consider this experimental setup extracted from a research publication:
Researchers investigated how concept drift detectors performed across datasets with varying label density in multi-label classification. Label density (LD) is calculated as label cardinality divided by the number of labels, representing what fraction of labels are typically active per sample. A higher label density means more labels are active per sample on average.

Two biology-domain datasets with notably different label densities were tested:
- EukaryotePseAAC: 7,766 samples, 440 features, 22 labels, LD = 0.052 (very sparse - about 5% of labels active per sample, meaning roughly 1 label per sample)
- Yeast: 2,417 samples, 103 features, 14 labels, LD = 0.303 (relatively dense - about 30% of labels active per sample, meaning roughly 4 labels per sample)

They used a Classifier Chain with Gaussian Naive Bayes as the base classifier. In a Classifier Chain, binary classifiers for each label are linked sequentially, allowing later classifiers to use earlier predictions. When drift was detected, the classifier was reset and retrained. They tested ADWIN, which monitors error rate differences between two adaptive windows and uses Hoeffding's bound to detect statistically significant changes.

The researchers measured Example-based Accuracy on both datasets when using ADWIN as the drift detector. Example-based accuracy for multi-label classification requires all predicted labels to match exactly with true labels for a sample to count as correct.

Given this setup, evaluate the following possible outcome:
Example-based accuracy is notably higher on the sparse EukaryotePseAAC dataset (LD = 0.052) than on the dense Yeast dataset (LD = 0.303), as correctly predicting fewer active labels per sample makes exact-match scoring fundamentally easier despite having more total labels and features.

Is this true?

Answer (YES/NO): NO